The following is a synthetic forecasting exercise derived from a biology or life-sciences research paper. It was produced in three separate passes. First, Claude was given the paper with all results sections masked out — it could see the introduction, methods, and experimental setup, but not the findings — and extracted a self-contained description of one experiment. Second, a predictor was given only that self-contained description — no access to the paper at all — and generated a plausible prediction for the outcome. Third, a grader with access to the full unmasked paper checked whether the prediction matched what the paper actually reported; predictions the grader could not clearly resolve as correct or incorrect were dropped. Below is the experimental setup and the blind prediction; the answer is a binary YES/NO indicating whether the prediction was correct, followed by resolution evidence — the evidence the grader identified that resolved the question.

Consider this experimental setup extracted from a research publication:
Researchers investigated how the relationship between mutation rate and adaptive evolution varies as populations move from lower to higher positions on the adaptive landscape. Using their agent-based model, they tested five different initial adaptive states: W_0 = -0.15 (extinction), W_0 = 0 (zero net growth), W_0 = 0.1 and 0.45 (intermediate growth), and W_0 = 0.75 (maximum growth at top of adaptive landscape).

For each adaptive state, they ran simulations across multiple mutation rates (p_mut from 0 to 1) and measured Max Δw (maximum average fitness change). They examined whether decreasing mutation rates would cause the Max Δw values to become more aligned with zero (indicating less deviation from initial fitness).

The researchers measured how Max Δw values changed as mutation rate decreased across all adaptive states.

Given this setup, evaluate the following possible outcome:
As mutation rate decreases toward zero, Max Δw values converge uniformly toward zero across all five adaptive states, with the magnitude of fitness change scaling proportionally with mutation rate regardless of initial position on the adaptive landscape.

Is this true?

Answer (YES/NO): NO